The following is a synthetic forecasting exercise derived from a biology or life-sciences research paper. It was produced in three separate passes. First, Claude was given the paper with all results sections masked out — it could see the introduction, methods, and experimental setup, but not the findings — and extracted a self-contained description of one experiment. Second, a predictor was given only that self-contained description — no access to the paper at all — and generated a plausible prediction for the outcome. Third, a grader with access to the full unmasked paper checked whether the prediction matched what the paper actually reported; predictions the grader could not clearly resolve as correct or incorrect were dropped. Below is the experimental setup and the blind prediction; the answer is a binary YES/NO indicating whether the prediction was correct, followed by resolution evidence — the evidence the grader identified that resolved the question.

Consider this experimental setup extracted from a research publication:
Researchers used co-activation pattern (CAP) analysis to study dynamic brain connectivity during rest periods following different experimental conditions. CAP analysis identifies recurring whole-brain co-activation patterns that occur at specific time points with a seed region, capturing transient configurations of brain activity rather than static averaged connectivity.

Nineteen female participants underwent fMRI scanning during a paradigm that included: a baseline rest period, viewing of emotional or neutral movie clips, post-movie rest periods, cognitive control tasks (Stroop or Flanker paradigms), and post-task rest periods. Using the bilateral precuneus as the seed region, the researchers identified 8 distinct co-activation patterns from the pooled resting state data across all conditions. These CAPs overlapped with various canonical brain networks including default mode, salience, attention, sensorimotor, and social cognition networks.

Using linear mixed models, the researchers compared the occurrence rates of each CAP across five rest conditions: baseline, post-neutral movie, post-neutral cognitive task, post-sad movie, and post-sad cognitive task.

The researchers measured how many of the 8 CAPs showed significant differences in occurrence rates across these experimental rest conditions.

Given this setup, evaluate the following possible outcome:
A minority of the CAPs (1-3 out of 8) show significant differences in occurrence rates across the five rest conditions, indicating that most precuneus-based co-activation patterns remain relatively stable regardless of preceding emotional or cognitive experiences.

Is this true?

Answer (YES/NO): YES